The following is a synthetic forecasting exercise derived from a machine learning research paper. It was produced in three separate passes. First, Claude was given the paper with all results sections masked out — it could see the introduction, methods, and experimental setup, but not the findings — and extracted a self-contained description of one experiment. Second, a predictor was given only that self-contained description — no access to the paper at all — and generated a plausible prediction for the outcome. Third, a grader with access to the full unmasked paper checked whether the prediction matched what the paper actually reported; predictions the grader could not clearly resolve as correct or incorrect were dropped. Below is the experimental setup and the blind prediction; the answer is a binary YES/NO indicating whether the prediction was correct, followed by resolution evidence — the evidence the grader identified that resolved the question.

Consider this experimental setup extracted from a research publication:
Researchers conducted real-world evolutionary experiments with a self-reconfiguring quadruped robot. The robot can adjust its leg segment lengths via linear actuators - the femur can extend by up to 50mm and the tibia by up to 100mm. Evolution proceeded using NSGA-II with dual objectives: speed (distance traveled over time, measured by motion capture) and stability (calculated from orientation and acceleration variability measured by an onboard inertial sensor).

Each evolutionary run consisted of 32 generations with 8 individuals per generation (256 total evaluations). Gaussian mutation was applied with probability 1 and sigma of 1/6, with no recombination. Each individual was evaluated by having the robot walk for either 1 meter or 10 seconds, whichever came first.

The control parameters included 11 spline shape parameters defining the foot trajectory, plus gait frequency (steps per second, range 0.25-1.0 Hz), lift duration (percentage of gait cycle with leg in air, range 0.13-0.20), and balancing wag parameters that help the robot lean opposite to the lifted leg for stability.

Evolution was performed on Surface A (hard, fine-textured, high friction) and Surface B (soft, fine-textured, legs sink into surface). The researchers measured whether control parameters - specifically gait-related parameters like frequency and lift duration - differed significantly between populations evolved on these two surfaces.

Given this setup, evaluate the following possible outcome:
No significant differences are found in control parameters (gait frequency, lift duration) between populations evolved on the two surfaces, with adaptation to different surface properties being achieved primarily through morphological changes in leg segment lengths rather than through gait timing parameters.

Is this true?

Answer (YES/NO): NO